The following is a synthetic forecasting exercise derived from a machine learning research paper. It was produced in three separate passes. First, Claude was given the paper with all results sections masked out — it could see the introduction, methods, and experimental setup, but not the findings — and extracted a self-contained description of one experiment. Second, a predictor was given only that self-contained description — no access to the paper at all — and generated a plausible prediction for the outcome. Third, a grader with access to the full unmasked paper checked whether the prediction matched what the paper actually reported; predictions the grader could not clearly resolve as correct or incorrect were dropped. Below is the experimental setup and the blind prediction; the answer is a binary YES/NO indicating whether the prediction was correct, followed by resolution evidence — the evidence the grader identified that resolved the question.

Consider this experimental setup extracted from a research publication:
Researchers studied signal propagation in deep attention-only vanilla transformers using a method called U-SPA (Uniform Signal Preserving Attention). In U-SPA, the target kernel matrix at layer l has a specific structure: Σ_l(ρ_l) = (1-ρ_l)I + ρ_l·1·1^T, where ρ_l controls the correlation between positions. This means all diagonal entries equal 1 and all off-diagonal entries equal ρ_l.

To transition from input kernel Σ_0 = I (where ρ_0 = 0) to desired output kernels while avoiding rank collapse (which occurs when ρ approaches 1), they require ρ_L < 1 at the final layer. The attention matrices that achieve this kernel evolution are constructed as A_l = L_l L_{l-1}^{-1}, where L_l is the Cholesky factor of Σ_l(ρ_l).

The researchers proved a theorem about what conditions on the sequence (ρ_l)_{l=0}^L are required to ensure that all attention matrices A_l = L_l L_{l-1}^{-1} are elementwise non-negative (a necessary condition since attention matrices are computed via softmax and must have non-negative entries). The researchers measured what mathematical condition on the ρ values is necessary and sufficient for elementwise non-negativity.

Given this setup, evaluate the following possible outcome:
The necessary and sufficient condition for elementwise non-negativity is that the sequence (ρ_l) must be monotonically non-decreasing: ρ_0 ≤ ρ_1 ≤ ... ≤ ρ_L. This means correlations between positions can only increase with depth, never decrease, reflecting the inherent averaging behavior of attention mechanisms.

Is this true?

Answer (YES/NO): YES